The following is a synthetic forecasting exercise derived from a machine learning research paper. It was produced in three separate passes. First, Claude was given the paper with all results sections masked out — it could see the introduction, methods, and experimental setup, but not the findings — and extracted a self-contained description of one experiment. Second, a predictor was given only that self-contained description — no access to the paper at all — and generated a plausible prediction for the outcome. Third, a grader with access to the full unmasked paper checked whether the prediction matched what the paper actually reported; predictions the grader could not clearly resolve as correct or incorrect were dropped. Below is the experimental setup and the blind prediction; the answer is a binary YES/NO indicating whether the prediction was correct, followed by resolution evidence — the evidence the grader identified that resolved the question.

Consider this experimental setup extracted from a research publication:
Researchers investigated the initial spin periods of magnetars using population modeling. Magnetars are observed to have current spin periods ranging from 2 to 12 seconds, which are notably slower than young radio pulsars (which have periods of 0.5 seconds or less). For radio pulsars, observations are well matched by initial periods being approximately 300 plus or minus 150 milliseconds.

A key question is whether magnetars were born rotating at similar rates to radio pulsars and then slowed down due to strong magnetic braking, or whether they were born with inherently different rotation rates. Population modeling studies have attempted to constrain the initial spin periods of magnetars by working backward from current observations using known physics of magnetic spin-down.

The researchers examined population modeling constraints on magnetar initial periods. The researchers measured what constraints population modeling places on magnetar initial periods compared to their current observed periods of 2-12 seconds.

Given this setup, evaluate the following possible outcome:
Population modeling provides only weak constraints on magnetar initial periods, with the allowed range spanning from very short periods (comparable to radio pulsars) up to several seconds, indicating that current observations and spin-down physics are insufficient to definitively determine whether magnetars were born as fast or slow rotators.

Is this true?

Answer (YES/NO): NO